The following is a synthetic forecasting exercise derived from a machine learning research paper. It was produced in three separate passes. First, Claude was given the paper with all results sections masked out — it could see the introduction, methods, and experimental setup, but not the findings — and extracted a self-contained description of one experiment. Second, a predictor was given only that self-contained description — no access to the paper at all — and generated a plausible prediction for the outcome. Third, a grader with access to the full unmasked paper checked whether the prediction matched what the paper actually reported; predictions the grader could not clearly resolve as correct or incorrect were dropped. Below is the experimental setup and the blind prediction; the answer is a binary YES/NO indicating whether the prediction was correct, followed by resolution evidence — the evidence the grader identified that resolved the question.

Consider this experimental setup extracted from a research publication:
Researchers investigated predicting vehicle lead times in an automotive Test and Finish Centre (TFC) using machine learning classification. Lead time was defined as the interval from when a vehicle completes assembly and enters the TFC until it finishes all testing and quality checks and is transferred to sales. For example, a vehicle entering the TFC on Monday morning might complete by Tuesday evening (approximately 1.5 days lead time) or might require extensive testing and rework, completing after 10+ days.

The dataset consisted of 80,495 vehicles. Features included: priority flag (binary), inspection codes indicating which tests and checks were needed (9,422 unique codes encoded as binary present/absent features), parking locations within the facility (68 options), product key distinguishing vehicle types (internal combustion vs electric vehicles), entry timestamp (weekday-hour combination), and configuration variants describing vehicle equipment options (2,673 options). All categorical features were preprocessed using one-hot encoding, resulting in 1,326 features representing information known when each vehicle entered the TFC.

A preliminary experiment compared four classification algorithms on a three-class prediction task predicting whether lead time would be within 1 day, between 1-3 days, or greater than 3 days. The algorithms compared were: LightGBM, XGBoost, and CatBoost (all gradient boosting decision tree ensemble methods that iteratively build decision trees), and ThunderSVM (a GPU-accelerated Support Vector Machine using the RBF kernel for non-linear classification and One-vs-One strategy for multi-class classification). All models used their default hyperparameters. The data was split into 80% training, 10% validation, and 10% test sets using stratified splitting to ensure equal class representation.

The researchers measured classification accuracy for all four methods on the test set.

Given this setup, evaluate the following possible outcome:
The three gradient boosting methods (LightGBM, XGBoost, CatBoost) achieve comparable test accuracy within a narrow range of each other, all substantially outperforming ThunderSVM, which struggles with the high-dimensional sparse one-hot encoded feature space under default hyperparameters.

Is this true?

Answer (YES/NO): YES